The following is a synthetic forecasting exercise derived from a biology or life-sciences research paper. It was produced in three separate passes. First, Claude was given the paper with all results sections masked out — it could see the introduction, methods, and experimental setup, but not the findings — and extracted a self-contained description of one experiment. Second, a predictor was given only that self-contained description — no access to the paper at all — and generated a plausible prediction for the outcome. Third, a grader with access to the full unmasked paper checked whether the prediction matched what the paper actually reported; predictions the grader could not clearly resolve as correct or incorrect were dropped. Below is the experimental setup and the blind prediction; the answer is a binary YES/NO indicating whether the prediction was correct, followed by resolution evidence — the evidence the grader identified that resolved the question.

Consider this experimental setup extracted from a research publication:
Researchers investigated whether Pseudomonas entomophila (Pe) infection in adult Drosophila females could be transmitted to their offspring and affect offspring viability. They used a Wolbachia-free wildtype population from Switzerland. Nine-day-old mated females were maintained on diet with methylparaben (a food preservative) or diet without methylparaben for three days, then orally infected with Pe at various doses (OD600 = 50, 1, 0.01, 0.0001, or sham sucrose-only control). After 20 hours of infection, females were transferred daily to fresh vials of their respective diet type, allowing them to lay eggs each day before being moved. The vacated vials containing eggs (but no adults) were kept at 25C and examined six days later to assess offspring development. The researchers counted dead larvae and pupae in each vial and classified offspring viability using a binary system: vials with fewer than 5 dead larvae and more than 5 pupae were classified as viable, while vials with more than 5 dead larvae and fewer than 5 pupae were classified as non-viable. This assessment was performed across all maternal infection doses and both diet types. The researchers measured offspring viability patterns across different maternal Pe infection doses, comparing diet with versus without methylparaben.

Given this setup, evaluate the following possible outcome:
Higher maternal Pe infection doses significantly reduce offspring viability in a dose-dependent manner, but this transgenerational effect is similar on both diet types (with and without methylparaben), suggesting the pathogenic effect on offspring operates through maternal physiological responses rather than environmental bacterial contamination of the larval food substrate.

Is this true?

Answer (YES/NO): NO